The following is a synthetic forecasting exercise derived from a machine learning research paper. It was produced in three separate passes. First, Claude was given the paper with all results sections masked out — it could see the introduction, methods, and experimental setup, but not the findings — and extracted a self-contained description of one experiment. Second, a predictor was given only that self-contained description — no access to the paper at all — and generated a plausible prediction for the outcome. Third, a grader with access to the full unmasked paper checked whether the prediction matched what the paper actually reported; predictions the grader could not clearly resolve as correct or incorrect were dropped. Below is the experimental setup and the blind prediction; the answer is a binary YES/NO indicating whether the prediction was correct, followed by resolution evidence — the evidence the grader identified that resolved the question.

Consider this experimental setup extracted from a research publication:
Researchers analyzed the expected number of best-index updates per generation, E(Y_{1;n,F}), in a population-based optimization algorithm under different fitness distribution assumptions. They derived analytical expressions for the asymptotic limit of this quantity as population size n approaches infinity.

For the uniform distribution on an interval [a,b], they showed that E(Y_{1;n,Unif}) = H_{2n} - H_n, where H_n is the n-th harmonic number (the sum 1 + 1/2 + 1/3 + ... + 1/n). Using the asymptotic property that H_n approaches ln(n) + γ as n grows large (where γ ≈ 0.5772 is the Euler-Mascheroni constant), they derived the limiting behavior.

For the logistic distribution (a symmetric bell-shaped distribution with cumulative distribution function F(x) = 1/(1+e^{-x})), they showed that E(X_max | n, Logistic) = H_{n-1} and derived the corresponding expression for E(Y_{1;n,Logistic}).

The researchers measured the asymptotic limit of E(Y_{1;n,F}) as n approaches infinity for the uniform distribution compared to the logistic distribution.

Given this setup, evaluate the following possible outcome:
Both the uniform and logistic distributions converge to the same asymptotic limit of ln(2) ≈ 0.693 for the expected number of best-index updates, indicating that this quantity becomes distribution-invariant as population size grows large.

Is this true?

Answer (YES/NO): NO